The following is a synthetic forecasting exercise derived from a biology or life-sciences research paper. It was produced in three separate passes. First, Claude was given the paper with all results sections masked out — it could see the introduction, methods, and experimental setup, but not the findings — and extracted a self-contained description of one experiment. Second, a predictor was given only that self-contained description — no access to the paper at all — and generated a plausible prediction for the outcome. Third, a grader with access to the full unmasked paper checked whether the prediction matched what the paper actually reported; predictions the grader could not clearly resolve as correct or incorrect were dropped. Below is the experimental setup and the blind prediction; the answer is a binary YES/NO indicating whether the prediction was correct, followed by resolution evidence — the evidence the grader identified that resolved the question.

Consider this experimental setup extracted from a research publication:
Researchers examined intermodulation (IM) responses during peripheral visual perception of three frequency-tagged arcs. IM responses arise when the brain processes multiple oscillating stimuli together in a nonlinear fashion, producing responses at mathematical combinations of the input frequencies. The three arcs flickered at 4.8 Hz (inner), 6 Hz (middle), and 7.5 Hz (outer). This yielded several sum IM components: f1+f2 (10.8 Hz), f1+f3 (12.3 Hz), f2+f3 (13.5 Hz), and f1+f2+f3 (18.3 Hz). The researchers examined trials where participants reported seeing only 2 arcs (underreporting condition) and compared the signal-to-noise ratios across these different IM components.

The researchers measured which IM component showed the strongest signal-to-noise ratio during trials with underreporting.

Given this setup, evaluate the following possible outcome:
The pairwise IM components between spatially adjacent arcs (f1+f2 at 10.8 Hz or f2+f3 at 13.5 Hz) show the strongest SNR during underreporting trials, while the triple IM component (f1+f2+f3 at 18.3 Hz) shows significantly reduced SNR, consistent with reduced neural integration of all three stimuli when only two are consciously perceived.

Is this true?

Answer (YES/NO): YES